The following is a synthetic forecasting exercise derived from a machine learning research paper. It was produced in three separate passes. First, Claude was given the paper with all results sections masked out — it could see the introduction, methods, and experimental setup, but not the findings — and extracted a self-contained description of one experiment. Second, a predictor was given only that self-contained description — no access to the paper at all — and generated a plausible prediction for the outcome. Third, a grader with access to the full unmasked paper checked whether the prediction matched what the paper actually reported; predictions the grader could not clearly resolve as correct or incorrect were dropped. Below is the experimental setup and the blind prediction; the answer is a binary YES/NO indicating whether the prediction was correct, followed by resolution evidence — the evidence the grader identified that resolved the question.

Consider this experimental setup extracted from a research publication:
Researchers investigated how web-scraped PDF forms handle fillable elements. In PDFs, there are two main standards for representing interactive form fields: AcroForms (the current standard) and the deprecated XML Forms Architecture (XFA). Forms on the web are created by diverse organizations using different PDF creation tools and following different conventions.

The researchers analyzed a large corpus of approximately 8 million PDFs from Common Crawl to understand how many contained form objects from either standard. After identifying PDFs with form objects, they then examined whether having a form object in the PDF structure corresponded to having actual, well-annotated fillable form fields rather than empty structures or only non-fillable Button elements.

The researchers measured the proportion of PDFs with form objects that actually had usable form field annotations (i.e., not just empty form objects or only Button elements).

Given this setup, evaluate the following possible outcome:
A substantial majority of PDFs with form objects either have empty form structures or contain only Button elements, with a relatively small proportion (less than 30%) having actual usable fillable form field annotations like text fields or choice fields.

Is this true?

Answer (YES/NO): YES